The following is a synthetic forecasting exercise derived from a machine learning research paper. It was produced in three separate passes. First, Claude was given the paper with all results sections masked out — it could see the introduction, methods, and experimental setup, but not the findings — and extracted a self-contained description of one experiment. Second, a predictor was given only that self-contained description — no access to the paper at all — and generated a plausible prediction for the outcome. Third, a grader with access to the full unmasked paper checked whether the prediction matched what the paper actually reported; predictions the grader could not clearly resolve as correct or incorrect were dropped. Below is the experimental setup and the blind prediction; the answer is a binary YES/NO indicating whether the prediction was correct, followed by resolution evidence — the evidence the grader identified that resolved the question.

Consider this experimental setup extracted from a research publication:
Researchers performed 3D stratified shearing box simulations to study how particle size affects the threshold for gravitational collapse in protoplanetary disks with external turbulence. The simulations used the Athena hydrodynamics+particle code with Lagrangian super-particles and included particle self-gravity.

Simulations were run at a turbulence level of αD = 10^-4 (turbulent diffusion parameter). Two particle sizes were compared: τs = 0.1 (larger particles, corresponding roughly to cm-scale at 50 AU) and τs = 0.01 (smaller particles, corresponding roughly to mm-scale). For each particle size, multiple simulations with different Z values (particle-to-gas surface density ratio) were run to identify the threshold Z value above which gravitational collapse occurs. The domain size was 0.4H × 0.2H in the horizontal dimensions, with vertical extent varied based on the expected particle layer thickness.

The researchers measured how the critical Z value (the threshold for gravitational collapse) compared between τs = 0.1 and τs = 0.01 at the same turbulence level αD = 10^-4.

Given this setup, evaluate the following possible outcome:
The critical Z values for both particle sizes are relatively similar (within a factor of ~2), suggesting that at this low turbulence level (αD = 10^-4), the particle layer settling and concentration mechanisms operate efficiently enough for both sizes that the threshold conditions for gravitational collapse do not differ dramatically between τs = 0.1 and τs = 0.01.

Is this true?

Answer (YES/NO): NO